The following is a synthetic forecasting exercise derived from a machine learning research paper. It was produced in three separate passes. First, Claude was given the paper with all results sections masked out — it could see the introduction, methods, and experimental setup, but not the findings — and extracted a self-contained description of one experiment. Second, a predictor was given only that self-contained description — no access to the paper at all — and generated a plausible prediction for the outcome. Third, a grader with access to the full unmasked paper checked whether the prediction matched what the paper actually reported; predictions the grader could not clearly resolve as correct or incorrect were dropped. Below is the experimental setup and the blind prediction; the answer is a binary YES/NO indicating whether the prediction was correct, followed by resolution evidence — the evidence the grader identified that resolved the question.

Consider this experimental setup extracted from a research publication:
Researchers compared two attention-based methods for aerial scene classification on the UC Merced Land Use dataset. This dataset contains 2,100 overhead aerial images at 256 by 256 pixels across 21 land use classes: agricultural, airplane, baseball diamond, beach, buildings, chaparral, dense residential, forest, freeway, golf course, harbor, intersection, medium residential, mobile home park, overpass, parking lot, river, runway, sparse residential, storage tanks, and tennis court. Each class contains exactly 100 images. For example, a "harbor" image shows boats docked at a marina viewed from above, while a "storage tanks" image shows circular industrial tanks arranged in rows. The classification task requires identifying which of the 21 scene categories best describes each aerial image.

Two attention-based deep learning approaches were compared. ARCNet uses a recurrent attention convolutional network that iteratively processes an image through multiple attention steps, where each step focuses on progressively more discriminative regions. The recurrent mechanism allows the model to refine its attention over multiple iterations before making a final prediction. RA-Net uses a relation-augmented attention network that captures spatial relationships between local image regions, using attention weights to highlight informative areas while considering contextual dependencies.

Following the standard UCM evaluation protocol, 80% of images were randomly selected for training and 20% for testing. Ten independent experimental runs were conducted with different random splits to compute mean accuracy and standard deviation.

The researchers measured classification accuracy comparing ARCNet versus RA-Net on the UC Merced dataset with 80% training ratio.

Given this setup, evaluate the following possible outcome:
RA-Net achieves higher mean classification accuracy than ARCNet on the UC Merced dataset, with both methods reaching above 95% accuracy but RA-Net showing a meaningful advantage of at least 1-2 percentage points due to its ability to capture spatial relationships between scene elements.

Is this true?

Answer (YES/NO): NO